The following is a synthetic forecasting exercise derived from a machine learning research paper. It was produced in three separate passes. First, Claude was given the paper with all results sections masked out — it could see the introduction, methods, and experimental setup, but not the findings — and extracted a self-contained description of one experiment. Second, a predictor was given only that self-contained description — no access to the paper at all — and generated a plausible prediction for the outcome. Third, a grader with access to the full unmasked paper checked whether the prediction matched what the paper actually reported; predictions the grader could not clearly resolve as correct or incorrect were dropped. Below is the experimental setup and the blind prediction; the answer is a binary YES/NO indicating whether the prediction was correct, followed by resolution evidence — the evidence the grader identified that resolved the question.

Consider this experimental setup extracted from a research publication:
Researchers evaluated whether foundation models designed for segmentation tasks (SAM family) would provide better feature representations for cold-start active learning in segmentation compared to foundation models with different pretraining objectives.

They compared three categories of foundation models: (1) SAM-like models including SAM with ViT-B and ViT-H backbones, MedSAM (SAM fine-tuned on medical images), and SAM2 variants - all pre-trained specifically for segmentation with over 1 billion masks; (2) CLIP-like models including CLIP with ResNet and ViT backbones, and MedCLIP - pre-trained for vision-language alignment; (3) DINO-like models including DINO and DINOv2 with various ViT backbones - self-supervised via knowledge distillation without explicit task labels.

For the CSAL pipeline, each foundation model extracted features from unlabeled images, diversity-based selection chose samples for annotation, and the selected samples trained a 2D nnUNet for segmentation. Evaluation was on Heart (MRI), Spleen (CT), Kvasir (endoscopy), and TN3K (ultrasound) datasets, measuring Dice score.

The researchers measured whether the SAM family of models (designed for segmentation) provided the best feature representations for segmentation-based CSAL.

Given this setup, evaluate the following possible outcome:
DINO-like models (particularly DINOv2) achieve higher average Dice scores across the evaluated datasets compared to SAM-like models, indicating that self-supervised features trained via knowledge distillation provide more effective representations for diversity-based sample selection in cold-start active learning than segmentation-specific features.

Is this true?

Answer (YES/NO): NO